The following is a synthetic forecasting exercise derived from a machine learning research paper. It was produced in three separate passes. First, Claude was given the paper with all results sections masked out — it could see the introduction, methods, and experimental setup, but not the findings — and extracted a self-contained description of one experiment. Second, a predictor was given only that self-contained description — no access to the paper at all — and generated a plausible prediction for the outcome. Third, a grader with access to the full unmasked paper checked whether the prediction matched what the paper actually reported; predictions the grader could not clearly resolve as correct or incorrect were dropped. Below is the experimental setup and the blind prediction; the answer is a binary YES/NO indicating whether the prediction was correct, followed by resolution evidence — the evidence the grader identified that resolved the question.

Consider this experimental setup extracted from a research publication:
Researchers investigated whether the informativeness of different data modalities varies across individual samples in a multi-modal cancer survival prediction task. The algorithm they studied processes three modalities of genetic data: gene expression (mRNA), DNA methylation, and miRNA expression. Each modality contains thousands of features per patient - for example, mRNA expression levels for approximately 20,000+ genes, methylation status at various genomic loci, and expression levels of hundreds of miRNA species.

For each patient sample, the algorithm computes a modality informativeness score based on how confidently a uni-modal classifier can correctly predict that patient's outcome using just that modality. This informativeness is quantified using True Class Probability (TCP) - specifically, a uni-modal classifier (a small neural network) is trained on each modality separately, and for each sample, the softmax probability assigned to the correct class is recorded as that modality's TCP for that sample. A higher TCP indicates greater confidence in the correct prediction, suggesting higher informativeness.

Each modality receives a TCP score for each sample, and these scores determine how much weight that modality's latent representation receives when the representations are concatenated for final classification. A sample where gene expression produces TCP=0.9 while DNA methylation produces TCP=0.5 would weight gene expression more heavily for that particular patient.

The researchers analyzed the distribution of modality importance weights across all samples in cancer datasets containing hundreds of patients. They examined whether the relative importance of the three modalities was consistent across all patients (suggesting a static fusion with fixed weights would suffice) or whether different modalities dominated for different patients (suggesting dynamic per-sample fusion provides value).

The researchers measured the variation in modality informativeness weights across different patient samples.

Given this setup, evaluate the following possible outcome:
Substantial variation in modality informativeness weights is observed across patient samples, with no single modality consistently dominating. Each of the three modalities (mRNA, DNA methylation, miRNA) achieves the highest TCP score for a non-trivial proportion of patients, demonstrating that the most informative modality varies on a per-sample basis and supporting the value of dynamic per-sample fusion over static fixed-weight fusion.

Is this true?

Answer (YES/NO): NO